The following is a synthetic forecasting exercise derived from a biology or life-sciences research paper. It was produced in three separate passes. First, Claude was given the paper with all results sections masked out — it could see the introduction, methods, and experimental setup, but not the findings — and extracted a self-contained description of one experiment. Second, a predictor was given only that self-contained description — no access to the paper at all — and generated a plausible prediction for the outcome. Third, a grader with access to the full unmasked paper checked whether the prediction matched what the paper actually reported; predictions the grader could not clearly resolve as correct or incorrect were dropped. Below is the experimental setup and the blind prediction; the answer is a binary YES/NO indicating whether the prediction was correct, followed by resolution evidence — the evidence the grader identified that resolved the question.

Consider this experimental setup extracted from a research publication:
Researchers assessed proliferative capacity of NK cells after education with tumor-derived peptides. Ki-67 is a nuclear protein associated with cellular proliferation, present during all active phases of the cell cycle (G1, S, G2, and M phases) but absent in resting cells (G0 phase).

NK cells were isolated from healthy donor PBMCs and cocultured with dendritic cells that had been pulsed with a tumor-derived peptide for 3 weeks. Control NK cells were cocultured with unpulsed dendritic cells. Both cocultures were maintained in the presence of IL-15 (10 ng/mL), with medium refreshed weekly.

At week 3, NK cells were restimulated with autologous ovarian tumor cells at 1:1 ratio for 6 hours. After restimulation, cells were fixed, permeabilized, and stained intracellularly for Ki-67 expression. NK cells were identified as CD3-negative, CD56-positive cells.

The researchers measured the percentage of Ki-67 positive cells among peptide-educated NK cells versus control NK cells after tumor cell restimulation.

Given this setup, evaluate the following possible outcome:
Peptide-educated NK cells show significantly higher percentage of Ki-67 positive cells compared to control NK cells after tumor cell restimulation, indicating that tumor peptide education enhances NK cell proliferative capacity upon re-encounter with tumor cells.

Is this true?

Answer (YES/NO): YES